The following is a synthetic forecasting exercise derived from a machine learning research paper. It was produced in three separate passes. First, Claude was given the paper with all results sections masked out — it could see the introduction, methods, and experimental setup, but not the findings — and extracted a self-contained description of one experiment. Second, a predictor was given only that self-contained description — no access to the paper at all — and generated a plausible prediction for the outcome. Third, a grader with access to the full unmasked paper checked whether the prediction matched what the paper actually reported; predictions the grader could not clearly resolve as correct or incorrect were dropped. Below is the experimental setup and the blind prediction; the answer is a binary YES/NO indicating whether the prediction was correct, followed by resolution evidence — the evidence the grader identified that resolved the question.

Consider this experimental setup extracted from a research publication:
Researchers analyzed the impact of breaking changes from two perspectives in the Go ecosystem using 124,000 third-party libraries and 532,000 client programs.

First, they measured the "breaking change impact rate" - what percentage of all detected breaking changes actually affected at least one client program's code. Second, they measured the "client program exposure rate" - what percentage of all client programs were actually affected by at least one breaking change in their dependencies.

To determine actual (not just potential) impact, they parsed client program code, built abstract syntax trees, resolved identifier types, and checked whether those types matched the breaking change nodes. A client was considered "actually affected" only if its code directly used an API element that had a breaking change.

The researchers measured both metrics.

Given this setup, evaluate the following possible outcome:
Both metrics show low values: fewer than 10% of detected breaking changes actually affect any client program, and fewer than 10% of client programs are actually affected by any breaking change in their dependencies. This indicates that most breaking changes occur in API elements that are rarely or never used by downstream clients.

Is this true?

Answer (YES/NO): NO